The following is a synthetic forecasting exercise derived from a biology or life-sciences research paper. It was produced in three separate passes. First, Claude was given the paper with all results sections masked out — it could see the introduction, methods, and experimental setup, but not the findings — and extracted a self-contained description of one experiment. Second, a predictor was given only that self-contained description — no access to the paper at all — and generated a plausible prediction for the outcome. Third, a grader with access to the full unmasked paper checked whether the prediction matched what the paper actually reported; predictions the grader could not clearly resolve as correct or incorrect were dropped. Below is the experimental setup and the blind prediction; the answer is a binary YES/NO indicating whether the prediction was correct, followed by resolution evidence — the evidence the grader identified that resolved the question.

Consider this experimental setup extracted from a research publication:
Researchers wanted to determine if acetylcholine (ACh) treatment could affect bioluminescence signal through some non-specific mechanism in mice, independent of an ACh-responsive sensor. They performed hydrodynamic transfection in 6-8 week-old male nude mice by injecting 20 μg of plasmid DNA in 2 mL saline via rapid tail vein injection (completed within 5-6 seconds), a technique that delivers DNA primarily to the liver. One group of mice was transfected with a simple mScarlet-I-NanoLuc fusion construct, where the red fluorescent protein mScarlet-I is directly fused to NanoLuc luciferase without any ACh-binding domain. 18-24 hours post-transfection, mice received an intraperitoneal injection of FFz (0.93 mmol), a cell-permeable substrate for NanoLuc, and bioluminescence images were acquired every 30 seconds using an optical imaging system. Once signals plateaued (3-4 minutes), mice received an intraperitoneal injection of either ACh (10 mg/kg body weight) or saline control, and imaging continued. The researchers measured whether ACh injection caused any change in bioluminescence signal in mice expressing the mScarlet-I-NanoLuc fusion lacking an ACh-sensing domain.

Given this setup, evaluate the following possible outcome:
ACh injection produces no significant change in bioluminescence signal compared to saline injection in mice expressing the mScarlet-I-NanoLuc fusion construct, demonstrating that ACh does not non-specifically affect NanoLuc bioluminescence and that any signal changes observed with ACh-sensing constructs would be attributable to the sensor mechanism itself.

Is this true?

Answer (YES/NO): YES